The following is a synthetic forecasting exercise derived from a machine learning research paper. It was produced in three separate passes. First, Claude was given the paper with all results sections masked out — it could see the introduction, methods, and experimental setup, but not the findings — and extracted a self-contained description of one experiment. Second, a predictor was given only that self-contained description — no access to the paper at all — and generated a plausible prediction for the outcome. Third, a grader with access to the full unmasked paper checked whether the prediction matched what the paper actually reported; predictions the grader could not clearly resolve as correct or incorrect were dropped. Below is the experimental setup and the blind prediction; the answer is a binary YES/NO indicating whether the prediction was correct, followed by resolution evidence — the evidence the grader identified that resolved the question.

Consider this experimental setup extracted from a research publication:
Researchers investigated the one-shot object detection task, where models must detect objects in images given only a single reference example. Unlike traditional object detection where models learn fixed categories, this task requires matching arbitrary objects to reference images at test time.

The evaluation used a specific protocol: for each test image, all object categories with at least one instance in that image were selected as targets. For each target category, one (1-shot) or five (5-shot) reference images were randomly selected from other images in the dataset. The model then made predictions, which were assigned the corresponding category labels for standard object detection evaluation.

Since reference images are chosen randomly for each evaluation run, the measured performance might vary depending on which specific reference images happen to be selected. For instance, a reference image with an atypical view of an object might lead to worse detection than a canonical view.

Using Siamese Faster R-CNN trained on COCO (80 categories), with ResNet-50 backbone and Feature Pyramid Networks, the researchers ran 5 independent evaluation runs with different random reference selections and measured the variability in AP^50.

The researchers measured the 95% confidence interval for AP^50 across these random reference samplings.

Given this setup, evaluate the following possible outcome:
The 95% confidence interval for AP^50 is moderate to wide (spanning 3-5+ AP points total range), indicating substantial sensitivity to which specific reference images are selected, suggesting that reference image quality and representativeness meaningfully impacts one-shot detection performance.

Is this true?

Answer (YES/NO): NO